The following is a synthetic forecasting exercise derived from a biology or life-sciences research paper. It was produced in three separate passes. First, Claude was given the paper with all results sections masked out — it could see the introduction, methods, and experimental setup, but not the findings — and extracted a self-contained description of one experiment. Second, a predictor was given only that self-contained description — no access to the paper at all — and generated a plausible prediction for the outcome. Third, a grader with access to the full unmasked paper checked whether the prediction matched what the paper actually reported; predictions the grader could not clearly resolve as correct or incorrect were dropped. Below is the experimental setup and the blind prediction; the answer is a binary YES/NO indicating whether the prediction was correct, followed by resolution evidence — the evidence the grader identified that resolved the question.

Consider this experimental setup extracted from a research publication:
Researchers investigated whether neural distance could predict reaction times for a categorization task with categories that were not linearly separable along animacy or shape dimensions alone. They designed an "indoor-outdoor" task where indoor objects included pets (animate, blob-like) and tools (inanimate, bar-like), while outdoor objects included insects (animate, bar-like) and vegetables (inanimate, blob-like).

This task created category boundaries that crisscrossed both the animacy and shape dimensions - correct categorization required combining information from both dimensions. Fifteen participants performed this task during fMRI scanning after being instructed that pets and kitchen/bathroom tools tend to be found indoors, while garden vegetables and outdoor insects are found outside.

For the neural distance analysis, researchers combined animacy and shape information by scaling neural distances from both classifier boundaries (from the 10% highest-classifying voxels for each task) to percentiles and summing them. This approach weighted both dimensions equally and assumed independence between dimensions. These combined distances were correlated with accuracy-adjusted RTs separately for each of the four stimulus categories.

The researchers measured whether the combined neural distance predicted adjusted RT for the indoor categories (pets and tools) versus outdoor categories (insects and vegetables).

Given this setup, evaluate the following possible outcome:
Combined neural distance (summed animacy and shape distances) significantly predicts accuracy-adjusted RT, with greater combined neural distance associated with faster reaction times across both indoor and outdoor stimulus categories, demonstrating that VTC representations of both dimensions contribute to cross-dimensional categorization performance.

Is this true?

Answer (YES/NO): NO